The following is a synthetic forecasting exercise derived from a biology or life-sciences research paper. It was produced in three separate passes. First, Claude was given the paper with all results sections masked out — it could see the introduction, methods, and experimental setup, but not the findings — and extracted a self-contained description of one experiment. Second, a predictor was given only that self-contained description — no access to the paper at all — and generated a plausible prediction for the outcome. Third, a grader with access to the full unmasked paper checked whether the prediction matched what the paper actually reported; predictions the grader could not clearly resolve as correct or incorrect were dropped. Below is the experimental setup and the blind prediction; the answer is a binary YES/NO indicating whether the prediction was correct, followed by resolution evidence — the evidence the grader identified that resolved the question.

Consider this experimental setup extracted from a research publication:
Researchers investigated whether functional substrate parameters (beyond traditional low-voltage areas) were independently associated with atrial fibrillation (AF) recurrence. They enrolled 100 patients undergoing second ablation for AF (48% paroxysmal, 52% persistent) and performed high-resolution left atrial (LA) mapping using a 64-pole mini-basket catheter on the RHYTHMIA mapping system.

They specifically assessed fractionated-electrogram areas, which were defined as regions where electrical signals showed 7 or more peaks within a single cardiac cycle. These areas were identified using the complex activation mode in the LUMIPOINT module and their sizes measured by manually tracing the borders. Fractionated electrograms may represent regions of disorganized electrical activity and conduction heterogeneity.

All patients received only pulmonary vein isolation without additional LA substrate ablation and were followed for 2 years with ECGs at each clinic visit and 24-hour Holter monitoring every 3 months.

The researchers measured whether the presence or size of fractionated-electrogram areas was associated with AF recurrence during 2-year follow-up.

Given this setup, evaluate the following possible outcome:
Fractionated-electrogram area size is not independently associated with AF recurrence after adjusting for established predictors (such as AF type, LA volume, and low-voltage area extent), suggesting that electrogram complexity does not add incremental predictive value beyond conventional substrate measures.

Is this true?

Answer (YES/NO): NO